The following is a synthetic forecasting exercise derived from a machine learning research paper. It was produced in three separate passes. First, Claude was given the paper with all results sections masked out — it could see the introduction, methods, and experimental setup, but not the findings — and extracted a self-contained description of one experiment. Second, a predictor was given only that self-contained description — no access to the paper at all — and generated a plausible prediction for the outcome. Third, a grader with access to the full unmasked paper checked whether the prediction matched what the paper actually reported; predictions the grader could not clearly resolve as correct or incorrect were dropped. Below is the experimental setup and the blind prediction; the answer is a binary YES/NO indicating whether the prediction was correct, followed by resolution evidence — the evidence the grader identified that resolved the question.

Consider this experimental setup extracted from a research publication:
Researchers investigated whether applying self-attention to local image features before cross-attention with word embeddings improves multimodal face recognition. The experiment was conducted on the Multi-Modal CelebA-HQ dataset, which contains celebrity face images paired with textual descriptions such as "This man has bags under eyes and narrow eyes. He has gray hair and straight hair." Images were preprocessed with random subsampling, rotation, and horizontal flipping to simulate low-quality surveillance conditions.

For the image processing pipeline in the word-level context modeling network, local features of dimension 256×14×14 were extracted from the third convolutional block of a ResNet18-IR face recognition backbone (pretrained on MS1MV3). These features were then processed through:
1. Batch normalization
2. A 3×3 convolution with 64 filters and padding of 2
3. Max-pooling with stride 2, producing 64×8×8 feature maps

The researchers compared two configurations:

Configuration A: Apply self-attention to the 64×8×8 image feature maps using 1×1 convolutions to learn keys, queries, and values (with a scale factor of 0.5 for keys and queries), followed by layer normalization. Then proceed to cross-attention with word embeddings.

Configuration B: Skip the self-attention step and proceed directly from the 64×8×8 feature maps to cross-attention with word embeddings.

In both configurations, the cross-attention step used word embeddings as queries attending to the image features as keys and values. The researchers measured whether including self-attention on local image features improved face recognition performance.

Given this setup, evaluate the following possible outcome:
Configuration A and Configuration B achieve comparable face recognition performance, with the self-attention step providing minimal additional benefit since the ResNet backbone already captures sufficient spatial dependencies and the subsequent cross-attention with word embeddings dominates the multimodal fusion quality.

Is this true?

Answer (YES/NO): NO